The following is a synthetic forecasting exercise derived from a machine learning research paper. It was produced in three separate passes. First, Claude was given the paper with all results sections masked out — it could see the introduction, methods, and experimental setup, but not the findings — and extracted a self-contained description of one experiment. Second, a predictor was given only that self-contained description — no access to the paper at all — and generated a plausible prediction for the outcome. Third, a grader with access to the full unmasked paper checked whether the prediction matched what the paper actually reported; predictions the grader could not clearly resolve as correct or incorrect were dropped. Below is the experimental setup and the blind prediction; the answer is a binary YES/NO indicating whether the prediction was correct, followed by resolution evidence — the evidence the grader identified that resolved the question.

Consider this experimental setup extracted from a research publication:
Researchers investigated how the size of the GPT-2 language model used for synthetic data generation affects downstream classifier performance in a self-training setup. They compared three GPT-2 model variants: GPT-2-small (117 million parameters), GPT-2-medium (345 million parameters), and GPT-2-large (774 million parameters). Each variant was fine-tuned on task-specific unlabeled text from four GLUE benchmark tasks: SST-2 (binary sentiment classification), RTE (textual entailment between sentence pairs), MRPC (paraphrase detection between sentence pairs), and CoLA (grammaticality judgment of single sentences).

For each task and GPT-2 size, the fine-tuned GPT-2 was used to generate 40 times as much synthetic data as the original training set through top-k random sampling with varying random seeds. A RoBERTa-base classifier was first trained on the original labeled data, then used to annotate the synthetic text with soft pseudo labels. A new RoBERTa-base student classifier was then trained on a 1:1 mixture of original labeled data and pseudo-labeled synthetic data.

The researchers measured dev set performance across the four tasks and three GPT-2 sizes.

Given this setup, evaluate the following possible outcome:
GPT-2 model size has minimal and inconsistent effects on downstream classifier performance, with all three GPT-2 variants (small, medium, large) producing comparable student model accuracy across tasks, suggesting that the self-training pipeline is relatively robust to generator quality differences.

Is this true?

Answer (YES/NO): NO